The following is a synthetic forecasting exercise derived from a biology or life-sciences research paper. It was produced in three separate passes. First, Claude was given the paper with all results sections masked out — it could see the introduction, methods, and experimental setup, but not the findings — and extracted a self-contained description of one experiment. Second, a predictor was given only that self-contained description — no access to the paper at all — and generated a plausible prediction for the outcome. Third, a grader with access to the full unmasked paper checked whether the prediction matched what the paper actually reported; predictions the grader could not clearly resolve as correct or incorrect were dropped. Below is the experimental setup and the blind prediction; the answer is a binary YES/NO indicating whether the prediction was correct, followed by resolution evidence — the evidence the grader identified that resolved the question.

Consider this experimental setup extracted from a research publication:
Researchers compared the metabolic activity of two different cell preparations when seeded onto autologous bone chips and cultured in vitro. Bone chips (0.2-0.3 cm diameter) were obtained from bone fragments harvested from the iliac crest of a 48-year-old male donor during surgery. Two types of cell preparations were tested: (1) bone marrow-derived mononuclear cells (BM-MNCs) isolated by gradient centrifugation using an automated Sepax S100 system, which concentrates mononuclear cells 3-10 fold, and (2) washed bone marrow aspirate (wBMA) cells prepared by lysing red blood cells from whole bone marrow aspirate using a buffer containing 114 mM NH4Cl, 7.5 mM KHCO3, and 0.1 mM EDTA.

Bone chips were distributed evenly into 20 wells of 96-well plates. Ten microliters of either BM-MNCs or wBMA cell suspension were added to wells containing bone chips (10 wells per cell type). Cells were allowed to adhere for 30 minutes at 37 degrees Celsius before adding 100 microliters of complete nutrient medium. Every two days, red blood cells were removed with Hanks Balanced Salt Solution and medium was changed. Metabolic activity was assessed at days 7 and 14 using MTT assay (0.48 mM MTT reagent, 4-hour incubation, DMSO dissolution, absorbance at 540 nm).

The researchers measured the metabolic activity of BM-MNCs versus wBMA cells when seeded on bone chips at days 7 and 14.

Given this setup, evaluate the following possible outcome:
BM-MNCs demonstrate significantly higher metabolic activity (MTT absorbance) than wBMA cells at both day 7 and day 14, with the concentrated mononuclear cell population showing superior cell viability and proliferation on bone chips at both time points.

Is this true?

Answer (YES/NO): NO